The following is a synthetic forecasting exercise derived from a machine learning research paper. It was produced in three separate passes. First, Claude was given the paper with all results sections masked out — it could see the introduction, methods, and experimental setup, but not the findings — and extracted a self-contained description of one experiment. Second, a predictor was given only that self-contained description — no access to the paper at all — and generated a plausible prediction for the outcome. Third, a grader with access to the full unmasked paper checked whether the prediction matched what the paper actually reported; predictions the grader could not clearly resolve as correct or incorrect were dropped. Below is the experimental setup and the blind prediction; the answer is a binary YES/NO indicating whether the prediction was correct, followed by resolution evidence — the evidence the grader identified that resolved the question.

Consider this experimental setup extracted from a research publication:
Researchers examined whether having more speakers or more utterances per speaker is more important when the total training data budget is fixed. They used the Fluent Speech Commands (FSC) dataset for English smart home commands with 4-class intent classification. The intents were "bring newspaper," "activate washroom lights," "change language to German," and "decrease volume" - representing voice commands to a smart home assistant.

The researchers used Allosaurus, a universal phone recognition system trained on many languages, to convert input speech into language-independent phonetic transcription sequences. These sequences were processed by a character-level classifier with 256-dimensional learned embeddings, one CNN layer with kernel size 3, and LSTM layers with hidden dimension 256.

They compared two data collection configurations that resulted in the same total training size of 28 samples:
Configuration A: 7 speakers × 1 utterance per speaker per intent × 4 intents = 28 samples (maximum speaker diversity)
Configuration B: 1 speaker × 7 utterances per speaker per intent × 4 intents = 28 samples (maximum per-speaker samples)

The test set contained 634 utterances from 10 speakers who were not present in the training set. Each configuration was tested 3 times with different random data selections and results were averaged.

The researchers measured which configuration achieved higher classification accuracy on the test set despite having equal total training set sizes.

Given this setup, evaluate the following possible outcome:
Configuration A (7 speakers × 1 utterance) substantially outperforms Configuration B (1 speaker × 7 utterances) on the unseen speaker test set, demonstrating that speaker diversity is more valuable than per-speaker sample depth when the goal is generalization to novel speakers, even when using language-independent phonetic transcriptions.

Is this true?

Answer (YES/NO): NO